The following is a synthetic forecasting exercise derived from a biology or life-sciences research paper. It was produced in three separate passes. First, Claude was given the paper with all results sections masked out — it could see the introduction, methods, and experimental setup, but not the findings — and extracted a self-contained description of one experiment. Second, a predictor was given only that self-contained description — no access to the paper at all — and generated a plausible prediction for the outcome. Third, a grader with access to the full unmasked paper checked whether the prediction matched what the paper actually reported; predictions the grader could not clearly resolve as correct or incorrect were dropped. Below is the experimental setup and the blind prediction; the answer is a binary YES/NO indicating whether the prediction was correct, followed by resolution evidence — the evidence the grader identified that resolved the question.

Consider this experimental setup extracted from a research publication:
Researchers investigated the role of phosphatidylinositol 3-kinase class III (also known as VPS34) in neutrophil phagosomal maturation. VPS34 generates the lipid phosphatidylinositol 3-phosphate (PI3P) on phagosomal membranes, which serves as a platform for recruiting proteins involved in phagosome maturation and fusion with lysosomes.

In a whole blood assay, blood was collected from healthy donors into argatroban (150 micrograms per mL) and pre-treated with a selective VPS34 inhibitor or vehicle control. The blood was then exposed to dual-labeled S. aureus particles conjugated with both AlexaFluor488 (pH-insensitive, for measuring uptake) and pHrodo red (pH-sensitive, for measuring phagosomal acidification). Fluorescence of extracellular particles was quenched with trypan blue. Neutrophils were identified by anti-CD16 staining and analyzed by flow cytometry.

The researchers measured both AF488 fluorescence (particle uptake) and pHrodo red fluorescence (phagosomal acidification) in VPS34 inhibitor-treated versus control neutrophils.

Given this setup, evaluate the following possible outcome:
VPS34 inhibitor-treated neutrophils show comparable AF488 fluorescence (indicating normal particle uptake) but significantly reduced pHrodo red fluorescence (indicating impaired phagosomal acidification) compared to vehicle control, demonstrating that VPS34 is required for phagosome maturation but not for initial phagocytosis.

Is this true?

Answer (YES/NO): NO